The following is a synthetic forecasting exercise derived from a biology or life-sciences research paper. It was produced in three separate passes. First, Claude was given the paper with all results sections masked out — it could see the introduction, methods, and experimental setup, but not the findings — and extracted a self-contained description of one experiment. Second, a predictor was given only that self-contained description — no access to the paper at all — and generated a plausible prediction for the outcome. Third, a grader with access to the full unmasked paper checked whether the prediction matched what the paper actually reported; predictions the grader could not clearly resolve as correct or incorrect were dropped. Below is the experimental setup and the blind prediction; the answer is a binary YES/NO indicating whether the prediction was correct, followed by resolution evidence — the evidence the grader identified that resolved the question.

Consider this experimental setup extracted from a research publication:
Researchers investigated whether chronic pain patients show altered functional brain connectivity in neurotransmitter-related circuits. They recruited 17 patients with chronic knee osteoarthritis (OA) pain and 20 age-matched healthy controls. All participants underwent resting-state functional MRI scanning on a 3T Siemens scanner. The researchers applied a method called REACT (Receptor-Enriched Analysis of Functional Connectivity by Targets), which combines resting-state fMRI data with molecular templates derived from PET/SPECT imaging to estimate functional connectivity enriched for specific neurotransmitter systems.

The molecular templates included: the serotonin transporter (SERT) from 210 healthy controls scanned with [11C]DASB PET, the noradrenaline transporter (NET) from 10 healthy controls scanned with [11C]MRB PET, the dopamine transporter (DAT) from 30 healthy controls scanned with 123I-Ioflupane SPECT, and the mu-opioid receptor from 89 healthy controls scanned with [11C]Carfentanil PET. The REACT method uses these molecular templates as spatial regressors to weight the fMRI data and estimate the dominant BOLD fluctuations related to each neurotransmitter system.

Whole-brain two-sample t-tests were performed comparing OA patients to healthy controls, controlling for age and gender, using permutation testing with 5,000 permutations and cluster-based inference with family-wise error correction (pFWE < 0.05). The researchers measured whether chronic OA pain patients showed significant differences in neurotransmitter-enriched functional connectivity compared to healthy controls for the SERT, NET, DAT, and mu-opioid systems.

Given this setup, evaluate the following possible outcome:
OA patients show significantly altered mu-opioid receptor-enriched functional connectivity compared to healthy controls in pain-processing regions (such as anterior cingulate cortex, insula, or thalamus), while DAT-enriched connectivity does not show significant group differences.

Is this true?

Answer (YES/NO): NO